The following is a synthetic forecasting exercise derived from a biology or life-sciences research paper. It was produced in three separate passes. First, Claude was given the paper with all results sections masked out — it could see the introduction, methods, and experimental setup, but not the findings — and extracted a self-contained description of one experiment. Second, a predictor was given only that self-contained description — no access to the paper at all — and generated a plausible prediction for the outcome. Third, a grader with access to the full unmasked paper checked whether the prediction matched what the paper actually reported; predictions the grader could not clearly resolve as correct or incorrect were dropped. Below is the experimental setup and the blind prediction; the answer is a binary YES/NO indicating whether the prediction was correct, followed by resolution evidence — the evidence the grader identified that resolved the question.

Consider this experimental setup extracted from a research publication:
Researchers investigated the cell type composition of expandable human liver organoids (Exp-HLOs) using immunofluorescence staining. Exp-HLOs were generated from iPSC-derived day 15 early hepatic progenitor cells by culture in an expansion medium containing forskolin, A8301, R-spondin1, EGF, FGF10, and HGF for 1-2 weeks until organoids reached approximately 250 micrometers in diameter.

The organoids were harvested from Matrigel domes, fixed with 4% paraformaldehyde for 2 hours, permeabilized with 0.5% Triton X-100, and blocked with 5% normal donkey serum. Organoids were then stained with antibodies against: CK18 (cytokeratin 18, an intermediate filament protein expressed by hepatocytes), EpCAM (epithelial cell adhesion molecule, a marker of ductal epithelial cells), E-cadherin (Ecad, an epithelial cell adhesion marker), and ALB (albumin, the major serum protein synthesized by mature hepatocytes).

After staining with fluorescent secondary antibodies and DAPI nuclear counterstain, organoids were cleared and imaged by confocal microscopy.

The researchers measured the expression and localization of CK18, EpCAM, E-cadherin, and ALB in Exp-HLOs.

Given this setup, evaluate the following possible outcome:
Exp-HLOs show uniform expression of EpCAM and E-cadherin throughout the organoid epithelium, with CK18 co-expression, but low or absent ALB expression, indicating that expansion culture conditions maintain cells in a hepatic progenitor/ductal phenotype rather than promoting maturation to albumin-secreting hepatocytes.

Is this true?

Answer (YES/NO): YES